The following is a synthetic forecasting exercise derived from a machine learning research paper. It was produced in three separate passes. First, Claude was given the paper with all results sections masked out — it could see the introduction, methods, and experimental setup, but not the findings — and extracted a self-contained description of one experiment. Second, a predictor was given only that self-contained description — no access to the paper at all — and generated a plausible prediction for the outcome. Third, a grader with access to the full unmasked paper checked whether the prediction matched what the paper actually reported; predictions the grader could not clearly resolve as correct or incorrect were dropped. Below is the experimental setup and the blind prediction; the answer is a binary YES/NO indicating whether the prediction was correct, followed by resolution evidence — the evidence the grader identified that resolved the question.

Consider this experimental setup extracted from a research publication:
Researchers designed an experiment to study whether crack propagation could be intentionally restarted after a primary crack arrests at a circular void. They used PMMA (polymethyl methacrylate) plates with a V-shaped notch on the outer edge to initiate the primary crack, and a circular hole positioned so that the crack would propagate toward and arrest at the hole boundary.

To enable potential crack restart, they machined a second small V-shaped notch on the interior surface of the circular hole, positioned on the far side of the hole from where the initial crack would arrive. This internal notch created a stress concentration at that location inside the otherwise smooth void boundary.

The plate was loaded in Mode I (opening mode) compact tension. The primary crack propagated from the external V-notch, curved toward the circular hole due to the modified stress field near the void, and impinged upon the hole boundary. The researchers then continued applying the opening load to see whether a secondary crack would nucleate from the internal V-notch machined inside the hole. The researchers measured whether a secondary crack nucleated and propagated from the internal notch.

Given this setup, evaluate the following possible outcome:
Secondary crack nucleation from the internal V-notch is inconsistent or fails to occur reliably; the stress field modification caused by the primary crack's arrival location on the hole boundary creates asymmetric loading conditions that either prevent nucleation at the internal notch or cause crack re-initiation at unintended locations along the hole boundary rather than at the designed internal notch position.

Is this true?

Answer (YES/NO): NO